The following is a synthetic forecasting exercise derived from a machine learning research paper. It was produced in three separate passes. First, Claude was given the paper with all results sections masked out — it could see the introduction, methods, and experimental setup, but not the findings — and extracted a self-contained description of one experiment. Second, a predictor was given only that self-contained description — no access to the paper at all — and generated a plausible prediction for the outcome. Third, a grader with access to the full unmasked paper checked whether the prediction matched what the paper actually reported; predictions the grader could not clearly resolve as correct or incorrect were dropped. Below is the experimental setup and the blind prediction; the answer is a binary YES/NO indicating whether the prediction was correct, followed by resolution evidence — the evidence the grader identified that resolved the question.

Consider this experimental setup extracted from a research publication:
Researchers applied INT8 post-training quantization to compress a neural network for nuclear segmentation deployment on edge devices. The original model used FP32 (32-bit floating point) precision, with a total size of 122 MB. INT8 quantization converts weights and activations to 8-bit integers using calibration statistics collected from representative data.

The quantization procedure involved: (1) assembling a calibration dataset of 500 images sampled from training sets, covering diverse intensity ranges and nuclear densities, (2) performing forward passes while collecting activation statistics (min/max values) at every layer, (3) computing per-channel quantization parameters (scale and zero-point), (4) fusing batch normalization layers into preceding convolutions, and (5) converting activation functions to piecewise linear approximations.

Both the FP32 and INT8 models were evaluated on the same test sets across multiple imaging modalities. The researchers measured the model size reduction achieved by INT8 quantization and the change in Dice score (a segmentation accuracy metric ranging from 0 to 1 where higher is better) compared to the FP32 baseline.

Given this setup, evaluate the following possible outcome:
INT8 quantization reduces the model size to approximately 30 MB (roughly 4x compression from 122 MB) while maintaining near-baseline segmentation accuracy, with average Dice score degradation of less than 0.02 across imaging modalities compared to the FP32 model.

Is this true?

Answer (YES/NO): YES